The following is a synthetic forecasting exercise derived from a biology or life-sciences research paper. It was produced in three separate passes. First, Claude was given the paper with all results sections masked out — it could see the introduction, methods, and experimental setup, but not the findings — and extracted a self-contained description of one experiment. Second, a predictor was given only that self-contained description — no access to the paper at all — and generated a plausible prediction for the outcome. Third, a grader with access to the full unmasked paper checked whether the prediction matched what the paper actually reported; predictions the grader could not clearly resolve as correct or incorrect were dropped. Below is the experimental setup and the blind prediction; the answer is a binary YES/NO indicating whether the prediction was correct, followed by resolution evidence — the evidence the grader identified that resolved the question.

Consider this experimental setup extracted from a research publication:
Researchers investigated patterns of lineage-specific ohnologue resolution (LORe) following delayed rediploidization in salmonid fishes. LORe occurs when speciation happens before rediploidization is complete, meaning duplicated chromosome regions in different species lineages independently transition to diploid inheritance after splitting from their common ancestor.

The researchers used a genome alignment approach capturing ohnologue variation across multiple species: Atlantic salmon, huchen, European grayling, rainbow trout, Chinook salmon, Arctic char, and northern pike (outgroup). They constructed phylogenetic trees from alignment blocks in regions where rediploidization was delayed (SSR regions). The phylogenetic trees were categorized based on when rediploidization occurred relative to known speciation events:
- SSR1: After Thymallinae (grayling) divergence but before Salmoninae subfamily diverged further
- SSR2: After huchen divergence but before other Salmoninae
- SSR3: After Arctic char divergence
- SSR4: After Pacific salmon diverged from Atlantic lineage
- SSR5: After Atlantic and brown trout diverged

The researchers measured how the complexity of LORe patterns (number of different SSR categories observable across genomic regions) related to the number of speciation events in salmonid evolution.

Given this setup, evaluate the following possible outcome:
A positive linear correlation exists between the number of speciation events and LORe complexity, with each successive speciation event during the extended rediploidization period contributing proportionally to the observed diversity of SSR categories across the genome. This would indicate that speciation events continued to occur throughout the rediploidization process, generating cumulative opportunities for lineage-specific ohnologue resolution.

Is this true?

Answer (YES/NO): NO